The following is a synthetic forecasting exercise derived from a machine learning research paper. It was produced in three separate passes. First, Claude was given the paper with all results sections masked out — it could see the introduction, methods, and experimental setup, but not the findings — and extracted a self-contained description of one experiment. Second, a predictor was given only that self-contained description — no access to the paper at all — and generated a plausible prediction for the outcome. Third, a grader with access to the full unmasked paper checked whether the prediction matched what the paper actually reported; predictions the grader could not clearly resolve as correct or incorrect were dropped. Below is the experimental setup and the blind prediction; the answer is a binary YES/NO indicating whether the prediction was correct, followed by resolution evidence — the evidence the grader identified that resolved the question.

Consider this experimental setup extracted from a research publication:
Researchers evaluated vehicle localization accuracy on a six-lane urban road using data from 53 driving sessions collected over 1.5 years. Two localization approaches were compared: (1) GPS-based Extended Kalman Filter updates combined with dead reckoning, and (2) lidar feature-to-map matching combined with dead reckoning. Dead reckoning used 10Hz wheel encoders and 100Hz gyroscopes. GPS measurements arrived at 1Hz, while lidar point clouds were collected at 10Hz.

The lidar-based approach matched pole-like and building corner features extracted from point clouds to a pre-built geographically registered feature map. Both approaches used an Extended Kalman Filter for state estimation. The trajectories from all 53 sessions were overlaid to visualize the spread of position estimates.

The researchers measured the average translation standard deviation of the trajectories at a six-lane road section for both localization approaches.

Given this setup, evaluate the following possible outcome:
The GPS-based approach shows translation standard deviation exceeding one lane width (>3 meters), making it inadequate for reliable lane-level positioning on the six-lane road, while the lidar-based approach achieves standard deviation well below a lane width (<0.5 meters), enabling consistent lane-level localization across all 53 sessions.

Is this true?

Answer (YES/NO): NO